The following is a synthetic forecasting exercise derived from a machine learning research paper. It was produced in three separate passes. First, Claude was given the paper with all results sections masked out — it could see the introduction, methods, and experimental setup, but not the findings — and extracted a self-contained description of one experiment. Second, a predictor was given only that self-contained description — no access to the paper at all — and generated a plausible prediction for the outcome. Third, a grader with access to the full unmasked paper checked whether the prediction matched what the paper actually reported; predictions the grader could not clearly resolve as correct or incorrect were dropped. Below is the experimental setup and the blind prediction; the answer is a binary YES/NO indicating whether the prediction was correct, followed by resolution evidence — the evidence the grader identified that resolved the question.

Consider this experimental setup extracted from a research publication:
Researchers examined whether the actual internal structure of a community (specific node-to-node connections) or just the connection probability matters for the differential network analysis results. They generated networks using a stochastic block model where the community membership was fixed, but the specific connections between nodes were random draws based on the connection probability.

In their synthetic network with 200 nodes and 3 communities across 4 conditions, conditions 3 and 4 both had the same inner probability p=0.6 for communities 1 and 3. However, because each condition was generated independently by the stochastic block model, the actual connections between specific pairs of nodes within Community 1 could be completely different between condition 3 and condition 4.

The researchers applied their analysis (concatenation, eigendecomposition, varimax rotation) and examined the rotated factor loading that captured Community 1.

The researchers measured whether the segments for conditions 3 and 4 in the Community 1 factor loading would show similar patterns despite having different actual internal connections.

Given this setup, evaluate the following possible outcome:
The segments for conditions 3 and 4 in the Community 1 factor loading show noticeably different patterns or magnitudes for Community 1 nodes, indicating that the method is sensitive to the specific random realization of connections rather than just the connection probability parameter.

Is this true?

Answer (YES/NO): NO